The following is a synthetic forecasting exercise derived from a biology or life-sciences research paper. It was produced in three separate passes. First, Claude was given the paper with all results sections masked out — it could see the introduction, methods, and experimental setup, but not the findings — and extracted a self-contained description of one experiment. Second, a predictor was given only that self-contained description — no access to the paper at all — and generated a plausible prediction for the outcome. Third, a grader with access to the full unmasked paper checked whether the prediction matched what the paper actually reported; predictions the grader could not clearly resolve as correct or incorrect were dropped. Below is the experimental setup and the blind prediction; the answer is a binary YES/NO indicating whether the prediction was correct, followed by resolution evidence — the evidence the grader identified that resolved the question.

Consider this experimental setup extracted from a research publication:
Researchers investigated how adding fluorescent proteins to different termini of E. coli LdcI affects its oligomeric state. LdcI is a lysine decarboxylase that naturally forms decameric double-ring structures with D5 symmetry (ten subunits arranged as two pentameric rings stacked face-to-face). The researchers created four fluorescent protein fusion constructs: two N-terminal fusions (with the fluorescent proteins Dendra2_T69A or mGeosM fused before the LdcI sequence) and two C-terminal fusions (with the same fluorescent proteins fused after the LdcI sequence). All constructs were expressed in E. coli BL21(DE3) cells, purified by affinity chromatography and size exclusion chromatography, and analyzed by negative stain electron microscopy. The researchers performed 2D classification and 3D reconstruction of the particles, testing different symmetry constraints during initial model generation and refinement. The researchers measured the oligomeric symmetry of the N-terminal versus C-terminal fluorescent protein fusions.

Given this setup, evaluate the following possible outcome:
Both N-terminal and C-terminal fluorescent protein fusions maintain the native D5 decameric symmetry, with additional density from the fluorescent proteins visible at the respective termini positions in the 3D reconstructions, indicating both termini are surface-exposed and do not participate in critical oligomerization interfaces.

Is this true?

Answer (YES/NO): NO